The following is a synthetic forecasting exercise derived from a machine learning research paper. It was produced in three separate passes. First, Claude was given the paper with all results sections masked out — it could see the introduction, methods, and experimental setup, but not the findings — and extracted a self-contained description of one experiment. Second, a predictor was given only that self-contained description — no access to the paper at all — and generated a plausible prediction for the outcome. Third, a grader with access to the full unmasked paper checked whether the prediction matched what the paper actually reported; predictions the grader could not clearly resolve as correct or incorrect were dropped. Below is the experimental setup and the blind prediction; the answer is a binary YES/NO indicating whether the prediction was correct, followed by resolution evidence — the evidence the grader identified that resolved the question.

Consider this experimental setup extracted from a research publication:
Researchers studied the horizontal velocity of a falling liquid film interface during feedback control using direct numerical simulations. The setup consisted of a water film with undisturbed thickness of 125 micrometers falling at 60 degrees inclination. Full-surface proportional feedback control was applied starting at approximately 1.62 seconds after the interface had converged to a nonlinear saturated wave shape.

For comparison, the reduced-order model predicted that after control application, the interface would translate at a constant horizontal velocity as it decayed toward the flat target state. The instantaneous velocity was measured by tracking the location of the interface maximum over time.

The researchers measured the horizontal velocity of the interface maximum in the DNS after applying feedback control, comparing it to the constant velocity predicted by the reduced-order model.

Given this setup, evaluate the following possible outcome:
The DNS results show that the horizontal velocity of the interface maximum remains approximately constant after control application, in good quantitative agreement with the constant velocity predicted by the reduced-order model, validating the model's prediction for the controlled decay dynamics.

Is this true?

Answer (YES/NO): NO